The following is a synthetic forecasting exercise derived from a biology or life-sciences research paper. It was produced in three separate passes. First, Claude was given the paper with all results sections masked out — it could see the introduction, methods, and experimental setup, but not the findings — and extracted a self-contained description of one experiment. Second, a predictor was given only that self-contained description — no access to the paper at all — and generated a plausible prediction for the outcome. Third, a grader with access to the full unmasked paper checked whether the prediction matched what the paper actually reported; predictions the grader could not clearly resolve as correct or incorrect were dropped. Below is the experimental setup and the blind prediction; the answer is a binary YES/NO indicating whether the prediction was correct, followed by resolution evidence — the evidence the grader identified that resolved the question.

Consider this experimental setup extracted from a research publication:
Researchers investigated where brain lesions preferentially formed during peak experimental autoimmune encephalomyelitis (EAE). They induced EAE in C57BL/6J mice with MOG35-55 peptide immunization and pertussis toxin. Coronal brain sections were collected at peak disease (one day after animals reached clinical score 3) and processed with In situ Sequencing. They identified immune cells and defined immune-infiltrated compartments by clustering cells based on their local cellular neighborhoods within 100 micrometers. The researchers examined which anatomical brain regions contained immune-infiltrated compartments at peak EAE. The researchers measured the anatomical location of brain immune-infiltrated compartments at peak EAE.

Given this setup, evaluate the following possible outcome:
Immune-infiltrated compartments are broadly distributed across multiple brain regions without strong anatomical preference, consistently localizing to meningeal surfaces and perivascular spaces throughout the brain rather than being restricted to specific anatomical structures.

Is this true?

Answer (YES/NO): NO